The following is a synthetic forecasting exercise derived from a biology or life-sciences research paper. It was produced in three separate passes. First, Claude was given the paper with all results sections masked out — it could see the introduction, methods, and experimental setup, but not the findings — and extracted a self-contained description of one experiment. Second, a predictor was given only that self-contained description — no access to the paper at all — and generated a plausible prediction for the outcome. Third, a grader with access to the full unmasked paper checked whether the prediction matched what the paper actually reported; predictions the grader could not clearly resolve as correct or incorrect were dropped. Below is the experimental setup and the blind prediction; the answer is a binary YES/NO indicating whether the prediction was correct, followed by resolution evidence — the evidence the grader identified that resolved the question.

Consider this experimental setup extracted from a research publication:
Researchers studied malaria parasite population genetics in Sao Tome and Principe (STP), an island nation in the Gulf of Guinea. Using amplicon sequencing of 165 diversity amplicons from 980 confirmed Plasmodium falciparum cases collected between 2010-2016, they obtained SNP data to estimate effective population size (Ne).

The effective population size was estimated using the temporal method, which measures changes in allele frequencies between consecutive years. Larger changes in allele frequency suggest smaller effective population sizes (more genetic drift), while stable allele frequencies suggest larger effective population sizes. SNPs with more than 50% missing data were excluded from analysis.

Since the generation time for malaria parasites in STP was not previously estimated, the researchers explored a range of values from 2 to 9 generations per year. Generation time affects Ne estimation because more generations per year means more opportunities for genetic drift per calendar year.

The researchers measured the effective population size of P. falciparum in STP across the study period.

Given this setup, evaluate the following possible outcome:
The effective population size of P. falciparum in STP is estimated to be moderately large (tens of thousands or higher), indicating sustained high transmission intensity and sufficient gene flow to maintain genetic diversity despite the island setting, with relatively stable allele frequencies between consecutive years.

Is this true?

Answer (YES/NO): NO